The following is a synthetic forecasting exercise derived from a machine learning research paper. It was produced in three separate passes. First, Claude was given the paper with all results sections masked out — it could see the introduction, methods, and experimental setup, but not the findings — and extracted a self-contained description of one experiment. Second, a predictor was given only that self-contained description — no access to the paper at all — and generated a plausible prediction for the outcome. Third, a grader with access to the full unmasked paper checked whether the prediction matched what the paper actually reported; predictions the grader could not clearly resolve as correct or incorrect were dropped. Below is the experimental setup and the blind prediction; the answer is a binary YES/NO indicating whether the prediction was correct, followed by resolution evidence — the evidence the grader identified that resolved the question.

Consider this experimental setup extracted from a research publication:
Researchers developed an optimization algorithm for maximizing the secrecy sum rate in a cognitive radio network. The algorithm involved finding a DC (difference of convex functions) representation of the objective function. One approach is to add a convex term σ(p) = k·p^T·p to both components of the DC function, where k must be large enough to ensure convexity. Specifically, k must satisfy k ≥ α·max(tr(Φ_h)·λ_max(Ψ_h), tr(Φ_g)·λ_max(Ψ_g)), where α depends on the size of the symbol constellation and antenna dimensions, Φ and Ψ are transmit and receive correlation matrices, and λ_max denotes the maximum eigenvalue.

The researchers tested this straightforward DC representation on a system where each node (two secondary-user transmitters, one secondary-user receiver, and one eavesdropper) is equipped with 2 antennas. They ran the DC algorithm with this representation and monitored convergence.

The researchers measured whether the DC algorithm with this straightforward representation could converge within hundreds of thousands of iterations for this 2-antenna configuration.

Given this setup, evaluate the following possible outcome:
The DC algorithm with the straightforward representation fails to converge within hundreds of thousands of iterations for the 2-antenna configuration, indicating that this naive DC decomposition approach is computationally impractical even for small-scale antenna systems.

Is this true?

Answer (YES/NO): YES